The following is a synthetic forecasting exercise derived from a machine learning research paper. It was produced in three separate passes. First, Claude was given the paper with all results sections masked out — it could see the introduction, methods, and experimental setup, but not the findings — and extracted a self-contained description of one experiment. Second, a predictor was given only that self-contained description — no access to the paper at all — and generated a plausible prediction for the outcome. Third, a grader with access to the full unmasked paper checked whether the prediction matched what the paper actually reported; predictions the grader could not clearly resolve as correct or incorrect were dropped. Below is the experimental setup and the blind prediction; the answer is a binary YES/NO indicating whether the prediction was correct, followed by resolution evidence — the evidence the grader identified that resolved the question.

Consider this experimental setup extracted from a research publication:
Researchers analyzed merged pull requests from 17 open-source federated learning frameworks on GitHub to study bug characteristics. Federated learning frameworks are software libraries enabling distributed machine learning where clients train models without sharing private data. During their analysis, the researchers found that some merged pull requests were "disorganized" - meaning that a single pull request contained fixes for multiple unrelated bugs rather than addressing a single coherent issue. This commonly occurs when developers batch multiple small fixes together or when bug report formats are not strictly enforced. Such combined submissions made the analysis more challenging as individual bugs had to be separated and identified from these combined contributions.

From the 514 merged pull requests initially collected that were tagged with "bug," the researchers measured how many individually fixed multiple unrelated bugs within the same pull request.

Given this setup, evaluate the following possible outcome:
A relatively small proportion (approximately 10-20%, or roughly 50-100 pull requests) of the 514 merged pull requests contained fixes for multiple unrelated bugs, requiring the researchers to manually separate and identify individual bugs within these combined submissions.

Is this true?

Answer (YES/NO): NO